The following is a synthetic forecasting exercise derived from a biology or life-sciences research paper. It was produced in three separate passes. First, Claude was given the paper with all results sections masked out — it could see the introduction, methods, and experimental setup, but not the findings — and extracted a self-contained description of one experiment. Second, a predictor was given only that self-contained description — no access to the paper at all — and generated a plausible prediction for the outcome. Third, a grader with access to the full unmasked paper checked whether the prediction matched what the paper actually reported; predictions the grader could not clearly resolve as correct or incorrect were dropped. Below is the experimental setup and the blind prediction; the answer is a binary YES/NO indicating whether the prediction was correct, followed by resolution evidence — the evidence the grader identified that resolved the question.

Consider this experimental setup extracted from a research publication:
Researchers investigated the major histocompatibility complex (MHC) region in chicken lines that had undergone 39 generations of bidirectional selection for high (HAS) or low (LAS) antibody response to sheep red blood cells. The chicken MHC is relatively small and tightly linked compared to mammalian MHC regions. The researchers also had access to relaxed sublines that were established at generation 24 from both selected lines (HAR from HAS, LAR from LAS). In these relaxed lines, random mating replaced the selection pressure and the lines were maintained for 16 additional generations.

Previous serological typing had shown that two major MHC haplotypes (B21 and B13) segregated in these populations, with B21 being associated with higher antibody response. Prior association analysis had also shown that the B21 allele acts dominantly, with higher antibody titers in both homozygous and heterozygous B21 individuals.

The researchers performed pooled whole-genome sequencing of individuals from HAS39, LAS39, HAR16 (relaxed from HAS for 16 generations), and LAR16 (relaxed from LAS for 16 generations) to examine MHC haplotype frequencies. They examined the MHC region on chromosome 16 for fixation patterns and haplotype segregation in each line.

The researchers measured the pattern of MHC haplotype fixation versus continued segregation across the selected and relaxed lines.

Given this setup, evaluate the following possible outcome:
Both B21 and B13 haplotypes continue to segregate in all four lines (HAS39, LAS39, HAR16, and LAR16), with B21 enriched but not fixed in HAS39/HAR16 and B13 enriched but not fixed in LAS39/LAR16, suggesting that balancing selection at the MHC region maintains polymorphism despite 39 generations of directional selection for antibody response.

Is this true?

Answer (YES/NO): NO